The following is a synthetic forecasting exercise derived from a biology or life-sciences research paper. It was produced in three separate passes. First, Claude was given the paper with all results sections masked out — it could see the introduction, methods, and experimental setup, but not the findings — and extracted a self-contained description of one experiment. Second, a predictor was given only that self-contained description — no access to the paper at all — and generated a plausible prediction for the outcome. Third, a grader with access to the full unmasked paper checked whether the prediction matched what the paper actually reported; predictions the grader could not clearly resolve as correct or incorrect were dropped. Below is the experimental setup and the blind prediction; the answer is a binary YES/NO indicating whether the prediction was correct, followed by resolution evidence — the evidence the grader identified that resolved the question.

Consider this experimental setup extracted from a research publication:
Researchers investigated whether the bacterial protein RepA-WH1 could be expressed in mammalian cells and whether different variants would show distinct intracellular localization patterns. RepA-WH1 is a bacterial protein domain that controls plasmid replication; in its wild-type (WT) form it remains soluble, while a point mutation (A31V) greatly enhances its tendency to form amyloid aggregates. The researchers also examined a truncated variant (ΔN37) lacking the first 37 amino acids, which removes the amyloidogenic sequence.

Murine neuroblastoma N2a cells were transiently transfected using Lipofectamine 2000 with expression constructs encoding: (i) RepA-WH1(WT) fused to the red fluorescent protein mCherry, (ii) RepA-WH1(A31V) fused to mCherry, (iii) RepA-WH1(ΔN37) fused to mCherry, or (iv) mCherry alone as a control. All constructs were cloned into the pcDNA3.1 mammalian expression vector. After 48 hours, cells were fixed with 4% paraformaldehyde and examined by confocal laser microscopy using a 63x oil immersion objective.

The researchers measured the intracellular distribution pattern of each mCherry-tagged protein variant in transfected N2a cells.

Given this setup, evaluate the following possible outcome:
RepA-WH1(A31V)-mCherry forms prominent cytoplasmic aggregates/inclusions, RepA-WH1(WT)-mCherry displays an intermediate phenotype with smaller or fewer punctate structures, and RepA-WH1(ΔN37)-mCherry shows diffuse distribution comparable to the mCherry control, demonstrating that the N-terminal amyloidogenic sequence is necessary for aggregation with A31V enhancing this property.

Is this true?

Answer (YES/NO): NO